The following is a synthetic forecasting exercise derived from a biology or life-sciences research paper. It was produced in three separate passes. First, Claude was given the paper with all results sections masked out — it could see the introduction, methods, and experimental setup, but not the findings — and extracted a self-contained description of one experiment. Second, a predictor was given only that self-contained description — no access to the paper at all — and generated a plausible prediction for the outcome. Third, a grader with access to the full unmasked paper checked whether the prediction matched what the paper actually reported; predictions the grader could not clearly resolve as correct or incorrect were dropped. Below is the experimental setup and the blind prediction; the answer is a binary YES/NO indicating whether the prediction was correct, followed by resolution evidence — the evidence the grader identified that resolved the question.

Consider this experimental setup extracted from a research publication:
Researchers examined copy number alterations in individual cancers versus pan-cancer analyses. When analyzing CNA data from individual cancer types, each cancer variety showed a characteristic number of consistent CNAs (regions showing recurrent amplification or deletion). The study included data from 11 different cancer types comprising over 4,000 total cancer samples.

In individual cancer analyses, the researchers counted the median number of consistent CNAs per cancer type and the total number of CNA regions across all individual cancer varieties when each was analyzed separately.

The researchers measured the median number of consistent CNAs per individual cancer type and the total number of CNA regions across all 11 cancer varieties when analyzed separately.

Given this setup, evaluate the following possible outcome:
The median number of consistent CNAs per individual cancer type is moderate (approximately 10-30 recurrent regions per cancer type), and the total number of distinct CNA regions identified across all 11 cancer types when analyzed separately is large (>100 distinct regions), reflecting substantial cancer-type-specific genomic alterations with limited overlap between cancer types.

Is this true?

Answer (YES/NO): NO